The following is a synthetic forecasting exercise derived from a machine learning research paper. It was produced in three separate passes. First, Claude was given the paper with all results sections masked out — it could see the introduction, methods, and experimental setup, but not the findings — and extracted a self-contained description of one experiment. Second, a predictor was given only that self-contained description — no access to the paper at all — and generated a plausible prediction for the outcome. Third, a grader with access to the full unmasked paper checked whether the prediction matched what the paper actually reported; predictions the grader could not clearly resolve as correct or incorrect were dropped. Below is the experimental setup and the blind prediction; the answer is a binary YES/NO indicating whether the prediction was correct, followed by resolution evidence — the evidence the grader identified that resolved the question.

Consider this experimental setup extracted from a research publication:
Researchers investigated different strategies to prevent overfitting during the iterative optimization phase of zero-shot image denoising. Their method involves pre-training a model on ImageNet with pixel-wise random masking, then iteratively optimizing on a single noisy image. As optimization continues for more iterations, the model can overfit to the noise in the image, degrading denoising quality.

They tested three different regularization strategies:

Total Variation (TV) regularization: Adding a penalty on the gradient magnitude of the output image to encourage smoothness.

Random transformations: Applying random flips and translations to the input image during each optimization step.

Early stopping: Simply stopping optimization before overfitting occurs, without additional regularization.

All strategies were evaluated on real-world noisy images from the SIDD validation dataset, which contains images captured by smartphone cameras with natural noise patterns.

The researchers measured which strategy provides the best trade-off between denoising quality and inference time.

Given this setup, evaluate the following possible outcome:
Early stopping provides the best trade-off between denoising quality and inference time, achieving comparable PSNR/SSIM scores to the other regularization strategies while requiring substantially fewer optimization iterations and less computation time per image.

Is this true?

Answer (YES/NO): NO